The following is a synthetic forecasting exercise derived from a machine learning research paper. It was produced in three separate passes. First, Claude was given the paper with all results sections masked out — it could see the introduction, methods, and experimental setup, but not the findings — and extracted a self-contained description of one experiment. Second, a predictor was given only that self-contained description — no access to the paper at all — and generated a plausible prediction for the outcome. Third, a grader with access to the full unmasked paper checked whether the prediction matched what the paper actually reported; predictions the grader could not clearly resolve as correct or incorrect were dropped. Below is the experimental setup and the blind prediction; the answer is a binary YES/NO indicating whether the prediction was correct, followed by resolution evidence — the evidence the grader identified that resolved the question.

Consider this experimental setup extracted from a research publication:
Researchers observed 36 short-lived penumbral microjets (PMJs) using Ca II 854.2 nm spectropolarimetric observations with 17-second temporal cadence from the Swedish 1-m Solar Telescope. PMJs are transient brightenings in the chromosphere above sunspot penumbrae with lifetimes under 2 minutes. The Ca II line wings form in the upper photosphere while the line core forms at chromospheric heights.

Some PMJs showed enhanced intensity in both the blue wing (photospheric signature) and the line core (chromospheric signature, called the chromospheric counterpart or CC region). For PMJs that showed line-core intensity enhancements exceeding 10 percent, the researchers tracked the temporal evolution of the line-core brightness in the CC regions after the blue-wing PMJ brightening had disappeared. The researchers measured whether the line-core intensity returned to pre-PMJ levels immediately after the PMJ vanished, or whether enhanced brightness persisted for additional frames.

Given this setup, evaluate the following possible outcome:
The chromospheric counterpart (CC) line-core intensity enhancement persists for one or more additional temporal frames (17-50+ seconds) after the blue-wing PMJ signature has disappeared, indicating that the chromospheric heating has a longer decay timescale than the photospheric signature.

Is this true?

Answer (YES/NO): YES